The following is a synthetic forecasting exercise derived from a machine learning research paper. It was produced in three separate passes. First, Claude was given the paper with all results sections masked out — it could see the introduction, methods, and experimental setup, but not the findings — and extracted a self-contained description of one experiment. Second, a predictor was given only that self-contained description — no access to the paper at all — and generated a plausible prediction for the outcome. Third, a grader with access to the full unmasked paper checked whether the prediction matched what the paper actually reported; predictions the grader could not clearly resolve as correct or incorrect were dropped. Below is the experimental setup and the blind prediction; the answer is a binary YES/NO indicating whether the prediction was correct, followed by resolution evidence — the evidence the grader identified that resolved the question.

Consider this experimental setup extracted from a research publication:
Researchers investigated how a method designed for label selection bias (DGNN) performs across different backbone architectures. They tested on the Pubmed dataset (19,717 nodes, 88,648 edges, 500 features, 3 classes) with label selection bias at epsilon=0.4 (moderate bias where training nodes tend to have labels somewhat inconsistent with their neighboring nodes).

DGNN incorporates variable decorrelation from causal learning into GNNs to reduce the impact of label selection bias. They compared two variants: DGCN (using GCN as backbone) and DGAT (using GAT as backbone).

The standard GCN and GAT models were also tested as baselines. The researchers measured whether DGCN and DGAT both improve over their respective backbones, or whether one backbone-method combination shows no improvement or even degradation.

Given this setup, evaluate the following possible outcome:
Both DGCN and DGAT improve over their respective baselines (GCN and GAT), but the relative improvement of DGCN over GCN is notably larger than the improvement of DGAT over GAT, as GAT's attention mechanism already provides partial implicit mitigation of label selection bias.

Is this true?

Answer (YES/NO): NO